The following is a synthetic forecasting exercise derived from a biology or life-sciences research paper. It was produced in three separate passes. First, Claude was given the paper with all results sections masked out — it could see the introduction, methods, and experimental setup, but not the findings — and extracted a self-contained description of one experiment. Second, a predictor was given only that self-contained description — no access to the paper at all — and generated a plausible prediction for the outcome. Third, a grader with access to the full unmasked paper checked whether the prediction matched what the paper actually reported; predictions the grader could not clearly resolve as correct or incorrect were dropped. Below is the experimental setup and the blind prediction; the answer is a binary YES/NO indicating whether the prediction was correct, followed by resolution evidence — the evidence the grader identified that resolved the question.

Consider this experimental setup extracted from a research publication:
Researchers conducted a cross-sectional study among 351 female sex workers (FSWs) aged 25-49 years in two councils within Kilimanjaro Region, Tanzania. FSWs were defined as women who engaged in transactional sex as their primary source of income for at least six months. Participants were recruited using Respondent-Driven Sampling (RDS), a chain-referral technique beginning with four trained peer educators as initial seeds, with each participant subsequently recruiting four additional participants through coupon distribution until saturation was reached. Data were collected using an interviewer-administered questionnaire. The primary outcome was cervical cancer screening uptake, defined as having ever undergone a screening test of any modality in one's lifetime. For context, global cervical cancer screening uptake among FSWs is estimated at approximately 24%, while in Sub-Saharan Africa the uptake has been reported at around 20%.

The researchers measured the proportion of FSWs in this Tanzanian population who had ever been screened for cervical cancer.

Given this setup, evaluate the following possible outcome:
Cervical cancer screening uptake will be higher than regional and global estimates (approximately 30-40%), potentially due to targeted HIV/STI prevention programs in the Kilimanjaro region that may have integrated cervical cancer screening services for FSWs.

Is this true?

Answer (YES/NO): NO